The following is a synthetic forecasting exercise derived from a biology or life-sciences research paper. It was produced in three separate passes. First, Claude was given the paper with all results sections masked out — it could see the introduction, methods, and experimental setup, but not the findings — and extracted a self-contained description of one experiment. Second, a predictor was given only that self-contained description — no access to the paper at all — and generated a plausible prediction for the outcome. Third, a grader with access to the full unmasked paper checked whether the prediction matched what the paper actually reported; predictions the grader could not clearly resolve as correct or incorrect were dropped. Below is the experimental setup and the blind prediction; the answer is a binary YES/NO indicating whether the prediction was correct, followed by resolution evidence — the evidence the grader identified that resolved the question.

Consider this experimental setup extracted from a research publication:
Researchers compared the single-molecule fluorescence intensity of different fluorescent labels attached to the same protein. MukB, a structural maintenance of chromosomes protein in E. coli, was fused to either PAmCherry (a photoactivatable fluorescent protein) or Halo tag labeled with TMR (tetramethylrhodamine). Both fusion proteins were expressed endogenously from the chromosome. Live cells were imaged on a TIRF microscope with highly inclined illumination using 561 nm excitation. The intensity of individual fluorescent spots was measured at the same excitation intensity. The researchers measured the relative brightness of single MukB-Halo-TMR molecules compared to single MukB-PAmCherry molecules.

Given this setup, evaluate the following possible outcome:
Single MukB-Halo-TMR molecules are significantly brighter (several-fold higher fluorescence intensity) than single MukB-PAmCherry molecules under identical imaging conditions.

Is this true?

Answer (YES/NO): NO